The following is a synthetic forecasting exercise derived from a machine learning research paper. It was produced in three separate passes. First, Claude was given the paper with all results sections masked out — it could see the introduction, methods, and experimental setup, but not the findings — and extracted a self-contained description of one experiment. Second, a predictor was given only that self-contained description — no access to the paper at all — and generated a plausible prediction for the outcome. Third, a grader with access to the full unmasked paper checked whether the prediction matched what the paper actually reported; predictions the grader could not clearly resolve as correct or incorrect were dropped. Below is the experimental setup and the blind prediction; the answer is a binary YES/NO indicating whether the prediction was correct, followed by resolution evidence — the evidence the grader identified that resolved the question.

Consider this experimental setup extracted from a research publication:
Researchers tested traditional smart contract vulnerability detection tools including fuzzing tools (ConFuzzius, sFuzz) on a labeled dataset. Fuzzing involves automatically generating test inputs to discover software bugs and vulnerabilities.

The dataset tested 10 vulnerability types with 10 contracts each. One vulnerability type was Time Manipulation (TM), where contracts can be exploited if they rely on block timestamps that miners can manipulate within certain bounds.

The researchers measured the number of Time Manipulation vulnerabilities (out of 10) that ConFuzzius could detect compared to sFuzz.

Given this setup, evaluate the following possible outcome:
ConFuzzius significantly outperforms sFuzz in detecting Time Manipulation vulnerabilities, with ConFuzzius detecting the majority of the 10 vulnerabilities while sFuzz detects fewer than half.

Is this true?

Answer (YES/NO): YES